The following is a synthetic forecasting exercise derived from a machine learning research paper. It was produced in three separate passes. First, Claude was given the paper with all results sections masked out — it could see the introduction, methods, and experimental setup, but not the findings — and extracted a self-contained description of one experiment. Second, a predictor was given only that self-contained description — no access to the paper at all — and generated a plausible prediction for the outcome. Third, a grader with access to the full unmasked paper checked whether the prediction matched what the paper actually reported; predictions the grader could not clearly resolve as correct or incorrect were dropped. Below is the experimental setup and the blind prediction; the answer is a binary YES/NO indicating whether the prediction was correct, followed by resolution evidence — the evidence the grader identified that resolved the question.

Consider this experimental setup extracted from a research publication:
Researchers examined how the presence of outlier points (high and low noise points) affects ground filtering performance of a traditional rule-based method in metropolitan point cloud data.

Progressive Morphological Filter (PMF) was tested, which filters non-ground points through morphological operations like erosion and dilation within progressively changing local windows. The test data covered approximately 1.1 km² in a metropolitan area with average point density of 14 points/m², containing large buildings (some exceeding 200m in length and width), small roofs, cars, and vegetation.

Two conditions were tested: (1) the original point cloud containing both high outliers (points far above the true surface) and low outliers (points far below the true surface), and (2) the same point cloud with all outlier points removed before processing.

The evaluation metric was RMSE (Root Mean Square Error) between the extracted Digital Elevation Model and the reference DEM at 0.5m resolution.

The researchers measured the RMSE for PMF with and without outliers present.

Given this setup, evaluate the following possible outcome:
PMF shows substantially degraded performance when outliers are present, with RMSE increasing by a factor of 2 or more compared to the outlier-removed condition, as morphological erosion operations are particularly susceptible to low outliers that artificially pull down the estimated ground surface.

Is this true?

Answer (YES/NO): YES